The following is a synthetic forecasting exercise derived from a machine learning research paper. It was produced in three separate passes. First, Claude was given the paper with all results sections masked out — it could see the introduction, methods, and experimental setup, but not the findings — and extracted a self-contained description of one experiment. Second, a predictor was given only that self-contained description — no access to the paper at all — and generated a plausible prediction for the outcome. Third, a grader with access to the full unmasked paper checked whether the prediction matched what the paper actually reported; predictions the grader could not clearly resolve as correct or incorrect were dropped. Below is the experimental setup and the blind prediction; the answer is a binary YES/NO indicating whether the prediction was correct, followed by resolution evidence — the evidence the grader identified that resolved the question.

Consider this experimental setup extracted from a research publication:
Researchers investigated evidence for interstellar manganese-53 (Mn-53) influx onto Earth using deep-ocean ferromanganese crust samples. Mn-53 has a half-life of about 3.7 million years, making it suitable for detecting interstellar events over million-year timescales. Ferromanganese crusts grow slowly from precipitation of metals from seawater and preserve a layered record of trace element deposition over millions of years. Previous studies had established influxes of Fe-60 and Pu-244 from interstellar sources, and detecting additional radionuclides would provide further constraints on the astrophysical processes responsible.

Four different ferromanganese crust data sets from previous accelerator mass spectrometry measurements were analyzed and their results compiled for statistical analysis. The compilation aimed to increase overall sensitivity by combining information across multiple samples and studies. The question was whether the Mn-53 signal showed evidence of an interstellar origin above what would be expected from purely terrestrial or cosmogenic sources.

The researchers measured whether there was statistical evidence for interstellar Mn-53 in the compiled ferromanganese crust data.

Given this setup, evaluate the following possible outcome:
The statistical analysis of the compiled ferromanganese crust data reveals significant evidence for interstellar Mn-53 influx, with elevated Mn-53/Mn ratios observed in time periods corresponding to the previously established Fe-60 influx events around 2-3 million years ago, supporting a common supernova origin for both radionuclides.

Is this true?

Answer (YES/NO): NO